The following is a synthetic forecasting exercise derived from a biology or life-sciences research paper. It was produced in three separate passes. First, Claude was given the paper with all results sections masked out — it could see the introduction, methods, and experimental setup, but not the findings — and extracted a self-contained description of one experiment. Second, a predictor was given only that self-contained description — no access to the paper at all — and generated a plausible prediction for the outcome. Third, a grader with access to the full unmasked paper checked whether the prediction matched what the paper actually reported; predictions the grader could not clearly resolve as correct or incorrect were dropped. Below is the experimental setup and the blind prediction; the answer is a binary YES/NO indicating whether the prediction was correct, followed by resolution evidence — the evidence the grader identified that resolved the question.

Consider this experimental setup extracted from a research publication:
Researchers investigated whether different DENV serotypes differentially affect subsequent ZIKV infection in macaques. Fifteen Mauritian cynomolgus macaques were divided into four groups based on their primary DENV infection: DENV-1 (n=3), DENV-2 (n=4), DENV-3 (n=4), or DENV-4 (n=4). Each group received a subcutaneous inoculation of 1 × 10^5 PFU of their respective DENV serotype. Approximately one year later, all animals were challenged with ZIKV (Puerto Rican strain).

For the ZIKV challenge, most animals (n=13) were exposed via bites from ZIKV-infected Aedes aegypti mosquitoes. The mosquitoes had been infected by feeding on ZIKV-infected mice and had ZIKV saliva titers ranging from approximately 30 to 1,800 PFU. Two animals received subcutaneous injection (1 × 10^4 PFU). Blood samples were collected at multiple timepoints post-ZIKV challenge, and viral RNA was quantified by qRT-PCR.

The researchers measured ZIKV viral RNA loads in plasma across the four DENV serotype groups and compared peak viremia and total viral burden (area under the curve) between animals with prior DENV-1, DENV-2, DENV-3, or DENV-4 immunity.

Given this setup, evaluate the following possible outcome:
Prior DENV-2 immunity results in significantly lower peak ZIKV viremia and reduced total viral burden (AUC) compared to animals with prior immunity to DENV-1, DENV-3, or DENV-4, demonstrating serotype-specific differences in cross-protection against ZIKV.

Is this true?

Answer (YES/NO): NO